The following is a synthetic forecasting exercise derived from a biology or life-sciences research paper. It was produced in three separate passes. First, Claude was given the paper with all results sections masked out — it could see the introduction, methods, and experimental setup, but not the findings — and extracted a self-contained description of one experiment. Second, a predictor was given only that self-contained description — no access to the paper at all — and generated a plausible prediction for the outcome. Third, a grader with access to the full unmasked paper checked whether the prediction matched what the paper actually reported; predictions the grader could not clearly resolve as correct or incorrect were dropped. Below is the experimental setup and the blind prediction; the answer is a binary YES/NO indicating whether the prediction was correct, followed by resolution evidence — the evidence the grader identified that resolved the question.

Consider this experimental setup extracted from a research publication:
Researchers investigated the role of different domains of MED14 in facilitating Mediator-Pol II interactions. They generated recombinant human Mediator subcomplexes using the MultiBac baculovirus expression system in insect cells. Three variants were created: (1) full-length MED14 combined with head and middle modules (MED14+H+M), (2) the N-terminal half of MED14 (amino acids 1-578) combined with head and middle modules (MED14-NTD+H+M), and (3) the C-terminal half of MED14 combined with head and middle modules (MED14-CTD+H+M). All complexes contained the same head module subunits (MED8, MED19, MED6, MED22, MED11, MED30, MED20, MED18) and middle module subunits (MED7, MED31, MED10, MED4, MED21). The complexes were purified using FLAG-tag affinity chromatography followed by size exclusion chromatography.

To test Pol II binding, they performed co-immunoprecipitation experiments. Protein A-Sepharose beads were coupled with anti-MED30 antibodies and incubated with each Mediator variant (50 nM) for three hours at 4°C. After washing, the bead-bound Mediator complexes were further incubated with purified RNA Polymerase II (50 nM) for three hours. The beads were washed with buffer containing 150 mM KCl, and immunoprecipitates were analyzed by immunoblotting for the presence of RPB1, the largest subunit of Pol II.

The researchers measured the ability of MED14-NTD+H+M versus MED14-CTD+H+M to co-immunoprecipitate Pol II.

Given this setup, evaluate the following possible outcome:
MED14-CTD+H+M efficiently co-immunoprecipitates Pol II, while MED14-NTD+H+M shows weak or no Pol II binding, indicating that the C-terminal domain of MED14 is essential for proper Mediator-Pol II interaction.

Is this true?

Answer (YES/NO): NO